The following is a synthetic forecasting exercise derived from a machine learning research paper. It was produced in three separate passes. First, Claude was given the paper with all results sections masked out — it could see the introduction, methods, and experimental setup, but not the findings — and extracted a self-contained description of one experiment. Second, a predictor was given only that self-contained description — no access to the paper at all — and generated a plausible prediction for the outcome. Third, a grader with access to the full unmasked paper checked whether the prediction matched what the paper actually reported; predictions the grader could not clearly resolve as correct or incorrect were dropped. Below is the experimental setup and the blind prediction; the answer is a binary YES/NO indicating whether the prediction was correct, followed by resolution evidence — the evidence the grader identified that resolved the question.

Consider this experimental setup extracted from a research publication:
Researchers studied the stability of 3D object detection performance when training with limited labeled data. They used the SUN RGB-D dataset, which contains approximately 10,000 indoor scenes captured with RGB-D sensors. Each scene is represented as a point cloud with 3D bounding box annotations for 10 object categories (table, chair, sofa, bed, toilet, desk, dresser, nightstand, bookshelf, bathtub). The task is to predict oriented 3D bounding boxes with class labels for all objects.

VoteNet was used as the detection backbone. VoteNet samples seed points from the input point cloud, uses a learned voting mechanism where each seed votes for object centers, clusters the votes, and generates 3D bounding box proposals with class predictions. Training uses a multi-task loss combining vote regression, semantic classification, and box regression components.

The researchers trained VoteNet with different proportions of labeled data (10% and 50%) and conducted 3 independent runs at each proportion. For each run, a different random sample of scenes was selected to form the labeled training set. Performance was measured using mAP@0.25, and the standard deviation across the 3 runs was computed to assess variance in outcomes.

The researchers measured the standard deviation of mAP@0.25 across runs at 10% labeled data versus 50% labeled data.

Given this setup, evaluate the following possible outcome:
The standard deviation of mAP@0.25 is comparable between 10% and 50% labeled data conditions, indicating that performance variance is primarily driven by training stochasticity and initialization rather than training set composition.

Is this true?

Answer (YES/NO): NO